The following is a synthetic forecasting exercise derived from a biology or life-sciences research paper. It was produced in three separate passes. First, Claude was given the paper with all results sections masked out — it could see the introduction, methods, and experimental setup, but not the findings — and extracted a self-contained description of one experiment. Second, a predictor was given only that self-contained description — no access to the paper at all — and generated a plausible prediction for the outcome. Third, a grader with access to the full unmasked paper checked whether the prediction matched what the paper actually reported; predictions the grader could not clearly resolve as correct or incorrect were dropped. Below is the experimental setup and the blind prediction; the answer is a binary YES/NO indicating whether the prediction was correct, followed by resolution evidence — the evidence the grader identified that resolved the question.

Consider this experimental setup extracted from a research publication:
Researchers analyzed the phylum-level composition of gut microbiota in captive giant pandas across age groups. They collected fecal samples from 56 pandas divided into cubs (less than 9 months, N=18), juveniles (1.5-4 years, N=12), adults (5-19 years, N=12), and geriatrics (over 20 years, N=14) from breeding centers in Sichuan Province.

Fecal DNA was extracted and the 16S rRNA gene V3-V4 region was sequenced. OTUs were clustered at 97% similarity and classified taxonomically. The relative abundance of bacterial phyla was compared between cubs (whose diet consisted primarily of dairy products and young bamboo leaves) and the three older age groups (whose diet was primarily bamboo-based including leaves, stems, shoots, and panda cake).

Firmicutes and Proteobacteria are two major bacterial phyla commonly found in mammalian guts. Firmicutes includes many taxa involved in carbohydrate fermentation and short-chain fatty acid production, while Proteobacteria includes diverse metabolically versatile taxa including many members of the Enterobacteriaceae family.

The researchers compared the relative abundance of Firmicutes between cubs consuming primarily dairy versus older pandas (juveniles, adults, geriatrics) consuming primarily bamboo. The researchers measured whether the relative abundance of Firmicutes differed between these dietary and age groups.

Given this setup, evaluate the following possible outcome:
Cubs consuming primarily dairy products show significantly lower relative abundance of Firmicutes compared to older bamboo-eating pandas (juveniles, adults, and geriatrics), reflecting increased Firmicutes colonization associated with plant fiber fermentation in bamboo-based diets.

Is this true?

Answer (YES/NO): YES